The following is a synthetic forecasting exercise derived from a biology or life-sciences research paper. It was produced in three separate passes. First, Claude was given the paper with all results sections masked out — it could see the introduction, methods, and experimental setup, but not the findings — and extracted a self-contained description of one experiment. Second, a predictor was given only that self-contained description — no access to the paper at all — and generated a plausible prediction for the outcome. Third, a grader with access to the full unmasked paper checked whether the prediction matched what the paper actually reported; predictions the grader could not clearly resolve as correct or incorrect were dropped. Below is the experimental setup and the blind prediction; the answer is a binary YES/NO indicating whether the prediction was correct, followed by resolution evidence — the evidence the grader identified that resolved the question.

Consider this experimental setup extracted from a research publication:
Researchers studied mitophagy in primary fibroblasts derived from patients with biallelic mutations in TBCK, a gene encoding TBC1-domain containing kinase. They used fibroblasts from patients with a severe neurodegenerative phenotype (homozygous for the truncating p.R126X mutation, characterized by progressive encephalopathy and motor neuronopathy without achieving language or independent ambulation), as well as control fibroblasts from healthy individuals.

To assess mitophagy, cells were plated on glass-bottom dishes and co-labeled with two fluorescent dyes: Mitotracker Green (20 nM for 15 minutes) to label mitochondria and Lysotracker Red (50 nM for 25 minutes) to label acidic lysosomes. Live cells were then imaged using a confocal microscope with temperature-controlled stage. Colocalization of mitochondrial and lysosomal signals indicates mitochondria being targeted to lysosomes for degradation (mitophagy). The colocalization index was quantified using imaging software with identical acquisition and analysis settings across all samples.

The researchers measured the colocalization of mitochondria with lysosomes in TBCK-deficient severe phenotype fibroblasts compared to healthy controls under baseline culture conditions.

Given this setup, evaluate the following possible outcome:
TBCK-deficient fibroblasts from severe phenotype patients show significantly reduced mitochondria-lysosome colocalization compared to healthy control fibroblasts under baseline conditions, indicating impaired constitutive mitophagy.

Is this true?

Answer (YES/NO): NO